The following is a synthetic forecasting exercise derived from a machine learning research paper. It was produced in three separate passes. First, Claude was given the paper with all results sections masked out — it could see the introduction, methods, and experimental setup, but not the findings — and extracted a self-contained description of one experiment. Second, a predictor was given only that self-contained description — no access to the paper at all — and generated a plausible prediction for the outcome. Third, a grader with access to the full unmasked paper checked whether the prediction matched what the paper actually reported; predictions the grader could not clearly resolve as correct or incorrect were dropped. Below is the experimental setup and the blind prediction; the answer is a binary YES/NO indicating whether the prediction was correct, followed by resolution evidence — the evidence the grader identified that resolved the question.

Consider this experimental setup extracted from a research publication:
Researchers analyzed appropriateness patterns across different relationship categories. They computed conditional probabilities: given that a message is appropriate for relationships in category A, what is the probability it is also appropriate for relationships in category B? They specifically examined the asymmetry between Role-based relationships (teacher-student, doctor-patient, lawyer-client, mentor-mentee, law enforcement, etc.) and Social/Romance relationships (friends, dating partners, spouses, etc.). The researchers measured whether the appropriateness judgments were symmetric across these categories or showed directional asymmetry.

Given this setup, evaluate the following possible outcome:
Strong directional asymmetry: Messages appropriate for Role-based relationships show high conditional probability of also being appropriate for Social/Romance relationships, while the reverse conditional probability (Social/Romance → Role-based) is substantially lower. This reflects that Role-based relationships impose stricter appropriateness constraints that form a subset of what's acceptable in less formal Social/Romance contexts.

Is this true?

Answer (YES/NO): YES